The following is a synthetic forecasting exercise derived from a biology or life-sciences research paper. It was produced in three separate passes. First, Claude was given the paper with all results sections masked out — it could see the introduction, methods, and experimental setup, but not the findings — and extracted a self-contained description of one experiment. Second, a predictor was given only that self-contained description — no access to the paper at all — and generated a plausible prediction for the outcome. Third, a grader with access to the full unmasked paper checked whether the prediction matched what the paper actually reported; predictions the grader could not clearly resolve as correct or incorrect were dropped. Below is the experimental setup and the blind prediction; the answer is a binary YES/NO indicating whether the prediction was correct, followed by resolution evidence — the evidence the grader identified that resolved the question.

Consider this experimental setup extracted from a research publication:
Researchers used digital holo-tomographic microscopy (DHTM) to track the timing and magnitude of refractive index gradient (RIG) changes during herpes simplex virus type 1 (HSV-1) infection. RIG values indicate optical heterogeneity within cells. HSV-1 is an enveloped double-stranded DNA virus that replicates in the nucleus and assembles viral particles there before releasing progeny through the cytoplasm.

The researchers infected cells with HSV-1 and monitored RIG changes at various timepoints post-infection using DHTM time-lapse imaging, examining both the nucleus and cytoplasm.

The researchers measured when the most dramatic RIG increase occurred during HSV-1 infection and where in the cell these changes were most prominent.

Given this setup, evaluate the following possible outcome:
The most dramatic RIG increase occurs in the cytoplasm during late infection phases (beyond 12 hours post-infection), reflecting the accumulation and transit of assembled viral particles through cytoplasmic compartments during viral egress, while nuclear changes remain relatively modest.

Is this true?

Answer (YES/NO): NO